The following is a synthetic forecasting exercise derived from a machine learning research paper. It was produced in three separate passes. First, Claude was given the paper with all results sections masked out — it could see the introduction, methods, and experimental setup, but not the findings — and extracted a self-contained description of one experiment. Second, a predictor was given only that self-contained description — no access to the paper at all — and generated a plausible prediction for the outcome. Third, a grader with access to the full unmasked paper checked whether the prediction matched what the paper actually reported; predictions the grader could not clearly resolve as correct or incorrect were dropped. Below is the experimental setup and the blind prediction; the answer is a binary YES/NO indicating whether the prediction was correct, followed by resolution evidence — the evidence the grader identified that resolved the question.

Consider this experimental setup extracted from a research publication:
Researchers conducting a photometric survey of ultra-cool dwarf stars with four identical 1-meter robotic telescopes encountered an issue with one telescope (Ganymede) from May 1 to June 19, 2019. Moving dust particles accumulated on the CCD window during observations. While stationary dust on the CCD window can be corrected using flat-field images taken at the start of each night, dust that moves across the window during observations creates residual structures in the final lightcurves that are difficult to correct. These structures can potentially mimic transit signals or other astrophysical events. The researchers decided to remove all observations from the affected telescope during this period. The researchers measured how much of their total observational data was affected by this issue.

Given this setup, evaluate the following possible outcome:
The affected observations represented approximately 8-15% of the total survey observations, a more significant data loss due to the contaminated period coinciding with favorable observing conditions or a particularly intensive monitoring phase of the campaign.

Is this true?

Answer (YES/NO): NO